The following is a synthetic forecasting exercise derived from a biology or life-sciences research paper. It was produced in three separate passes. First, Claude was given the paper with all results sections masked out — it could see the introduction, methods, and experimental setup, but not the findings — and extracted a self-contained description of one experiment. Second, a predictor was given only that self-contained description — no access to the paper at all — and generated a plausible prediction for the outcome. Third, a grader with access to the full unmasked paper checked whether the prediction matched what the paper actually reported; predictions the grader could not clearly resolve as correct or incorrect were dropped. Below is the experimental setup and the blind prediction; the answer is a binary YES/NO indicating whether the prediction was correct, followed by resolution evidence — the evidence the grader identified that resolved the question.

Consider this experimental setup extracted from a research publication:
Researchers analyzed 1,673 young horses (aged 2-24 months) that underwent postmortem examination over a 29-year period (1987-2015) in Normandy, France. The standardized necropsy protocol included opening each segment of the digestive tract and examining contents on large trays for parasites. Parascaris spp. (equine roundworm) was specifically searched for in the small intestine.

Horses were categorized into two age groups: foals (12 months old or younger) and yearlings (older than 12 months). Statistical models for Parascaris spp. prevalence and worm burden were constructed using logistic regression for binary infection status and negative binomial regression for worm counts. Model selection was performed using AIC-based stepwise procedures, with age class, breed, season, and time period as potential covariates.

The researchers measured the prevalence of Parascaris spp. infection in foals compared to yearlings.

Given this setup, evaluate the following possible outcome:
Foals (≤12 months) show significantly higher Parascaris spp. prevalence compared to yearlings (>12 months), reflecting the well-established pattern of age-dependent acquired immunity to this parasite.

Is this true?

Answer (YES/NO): YES